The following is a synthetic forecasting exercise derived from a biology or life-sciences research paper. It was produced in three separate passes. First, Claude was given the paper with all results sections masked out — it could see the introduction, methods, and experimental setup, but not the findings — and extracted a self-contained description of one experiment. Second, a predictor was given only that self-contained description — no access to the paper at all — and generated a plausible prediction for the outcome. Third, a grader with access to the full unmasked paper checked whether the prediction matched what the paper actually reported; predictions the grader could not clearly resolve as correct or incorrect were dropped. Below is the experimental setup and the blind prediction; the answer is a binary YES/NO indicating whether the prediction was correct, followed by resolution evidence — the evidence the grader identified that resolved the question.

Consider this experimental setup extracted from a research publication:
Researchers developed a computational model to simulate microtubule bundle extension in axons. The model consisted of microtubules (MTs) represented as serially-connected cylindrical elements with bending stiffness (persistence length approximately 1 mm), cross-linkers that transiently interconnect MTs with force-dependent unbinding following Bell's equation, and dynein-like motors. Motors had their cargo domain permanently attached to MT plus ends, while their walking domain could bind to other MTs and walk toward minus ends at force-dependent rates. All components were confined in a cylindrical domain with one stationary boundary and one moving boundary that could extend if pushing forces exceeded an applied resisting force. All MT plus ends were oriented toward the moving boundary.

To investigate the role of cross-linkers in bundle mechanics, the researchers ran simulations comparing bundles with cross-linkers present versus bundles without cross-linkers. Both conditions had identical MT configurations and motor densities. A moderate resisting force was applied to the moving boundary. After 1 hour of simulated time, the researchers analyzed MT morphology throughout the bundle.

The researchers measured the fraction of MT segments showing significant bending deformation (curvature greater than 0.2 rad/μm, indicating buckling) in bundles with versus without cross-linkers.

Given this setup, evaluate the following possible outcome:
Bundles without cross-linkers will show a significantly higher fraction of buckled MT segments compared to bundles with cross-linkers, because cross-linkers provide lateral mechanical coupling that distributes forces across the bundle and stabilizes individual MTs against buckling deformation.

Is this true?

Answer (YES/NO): NO